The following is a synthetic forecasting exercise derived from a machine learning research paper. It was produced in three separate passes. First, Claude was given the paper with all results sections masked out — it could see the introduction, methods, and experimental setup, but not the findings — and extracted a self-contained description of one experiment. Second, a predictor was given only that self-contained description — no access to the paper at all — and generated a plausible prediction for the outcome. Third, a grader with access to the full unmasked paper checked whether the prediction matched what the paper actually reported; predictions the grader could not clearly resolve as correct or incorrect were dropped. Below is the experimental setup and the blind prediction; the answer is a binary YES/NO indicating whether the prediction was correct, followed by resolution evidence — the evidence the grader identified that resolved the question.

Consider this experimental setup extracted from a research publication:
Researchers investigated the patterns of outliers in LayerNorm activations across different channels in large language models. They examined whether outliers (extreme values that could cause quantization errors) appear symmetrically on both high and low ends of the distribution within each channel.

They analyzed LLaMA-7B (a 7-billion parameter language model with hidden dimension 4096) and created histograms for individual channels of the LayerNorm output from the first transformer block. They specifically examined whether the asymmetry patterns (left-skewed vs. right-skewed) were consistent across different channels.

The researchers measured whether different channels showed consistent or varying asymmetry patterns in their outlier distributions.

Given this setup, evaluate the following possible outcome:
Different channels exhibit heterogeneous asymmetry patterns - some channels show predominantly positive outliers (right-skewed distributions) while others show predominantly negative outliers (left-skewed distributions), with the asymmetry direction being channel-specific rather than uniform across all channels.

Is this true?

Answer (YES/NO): YES